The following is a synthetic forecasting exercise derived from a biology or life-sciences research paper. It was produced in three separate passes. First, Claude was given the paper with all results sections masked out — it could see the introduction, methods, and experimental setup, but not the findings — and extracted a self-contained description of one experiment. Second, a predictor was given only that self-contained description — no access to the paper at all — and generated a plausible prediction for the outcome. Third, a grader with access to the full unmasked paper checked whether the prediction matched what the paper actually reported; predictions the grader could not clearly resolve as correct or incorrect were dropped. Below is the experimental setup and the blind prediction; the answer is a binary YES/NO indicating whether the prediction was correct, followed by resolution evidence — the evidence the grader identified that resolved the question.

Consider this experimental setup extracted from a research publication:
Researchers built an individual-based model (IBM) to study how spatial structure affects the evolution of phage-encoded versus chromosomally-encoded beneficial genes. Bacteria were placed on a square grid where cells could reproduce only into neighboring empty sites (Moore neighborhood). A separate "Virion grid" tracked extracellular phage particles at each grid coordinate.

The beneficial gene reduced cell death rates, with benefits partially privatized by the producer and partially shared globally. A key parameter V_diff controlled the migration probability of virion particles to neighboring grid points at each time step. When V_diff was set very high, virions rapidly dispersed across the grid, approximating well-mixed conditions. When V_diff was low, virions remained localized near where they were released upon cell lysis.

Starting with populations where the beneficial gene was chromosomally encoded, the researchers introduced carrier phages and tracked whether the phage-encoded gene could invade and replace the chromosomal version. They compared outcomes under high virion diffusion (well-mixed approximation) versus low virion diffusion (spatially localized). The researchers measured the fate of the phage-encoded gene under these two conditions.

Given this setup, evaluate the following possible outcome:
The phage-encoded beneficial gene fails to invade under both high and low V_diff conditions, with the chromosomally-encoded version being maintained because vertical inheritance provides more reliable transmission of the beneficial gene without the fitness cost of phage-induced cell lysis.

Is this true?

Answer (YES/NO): NO